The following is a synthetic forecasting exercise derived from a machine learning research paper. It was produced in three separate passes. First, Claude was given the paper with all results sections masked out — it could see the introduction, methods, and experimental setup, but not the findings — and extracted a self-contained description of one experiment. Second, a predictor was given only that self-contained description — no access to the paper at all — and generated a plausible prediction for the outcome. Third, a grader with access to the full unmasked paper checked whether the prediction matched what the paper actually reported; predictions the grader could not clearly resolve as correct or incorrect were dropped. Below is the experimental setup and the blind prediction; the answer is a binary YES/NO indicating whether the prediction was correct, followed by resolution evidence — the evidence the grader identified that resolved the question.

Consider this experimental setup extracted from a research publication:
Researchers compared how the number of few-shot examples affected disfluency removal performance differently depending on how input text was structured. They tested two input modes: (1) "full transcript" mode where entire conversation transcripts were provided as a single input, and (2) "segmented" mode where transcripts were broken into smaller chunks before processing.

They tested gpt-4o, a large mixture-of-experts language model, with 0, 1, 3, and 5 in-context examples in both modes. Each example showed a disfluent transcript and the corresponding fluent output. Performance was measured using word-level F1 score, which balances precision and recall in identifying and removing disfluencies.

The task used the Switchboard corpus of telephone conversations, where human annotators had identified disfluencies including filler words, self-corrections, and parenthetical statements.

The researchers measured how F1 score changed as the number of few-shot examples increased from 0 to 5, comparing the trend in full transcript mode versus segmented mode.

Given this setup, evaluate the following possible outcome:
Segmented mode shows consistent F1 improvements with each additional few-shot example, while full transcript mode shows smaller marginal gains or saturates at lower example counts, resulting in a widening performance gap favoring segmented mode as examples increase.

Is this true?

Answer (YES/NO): NO